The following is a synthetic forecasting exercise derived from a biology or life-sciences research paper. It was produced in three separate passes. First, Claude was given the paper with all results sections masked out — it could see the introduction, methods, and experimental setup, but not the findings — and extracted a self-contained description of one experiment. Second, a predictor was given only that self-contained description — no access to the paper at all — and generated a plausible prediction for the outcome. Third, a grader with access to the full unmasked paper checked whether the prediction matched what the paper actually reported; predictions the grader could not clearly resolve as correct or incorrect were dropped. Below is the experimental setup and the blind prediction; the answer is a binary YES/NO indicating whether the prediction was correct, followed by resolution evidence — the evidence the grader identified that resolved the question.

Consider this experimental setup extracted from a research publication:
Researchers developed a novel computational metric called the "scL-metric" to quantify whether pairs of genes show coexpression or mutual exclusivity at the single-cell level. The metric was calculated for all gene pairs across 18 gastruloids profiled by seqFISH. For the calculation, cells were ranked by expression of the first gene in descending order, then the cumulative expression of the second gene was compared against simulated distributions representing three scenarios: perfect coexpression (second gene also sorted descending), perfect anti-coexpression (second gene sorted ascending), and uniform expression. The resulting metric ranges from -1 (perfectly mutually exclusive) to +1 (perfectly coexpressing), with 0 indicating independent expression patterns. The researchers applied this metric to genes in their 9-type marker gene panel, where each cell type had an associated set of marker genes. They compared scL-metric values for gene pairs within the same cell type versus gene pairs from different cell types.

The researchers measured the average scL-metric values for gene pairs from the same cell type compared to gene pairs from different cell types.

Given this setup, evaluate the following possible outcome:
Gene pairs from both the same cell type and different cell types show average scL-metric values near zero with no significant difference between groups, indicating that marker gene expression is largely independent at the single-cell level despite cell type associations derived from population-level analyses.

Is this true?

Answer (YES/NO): NO